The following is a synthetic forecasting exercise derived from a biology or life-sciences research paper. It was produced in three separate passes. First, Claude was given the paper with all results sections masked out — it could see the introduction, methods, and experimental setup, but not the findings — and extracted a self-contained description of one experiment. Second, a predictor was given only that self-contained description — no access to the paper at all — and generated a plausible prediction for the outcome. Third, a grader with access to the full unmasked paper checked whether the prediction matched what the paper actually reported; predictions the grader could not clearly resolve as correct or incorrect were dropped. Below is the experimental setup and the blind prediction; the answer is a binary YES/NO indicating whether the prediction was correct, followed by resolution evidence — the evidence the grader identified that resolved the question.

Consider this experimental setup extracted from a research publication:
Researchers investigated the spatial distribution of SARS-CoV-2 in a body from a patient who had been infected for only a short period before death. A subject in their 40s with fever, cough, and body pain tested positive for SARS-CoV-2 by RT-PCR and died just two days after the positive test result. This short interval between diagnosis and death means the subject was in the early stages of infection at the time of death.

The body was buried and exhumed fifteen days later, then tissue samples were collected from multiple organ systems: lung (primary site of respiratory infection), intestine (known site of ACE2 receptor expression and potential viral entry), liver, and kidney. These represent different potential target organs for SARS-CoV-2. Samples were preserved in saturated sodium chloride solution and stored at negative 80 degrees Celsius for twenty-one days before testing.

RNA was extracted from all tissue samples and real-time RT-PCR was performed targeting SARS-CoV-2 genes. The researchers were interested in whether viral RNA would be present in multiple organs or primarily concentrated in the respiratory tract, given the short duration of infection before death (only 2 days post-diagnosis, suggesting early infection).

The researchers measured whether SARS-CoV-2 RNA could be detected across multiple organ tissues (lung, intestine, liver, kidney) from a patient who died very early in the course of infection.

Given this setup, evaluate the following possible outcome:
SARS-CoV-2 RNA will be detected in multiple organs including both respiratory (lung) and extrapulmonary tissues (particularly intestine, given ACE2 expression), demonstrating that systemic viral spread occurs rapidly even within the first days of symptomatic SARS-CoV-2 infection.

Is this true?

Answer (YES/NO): NO